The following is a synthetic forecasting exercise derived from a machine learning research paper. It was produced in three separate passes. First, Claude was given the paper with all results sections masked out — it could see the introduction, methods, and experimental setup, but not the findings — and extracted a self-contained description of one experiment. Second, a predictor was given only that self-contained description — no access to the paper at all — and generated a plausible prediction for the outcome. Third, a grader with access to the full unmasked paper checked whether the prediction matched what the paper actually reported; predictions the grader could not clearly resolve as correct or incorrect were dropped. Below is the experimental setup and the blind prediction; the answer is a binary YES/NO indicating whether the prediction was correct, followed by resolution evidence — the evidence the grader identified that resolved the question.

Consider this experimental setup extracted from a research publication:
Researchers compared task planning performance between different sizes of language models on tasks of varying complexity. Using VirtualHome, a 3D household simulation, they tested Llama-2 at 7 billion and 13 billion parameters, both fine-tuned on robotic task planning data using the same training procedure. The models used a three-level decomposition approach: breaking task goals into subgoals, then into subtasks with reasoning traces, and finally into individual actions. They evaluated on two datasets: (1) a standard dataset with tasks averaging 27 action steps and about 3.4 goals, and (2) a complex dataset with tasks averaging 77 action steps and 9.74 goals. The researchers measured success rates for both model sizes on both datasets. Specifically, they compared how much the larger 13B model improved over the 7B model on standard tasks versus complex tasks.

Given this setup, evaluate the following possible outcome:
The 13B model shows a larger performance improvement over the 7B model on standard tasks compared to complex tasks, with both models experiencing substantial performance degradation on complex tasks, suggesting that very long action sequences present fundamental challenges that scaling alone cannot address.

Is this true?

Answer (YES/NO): NO